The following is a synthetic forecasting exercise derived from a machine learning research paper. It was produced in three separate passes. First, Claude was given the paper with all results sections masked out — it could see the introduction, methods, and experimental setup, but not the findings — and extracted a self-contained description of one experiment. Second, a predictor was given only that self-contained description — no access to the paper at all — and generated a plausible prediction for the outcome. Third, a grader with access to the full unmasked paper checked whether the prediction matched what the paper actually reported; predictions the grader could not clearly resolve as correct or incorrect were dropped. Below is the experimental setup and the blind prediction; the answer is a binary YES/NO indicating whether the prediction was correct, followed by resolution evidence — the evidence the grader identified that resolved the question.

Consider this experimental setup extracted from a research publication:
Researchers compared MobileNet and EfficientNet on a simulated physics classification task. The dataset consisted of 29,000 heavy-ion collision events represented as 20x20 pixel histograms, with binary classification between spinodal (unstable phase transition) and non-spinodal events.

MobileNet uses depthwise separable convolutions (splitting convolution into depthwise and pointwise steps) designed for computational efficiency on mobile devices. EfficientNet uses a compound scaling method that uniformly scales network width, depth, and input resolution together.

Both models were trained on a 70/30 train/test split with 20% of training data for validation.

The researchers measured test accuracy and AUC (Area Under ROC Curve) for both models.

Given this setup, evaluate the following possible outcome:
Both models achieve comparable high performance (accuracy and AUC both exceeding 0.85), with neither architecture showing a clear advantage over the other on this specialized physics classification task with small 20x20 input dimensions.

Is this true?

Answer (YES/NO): NO